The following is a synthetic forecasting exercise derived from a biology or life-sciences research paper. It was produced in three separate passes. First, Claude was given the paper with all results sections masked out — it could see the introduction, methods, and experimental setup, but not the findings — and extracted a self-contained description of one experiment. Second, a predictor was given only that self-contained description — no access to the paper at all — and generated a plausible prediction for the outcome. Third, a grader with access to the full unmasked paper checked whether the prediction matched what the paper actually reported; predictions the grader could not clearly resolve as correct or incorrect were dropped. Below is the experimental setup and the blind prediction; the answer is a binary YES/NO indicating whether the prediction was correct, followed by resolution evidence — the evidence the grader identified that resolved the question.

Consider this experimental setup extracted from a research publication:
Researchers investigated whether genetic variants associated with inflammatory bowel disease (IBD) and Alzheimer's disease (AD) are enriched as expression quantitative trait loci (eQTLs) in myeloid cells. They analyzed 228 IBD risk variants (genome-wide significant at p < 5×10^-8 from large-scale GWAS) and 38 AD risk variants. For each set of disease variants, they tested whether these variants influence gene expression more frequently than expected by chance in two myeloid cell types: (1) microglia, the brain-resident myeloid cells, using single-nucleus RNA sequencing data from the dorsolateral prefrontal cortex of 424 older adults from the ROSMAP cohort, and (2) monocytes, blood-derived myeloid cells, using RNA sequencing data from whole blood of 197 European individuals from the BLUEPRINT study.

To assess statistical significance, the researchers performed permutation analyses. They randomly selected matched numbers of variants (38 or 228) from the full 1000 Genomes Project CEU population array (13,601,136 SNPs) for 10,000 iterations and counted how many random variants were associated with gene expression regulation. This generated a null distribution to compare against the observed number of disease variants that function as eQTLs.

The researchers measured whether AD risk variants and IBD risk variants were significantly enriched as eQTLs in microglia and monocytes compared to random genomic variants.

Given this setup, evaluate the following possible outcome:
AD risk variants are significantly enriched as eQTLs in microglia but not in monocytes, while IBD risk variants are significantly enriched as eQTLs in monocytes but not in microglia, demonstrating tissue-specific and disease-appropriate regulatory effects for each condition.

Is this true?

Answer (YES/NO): NO